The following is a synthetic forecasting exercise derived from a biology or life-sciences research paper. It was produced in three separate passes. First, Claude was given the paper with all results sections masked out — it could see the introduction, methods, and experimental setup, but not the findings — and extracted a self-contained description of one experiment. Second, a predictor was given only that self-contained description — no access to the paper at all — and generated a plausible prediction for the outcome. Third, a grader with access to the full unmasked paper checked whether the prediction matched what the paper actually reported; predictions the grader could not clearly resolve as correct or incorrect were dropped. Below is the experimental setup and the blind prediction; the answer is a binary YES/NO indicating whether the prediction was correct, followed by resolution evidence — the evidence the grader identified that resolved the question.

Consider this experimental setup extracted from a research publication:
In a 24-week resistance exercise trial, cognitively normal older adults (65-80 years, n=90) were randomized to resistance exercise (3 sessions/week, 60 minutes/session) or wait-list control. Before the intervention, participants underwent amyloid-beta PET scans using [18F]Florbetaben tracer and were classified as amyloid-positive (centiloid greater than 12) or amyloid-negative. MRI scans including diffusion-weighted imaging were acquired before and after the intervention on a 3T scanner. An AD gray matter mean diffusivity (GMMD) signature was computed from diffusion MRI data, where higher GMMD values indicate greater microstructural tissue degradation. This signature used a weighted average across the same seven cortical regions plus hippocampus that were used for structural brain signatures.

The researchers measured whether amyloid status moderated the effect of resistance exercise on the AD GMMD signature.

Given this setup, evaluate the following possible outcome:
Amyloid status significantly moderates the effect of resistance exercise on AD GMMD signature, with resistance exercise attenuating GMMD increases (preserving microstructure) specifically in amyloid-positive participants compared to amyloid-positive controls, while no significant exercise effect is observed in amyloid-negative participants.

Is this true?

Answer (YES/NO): NO